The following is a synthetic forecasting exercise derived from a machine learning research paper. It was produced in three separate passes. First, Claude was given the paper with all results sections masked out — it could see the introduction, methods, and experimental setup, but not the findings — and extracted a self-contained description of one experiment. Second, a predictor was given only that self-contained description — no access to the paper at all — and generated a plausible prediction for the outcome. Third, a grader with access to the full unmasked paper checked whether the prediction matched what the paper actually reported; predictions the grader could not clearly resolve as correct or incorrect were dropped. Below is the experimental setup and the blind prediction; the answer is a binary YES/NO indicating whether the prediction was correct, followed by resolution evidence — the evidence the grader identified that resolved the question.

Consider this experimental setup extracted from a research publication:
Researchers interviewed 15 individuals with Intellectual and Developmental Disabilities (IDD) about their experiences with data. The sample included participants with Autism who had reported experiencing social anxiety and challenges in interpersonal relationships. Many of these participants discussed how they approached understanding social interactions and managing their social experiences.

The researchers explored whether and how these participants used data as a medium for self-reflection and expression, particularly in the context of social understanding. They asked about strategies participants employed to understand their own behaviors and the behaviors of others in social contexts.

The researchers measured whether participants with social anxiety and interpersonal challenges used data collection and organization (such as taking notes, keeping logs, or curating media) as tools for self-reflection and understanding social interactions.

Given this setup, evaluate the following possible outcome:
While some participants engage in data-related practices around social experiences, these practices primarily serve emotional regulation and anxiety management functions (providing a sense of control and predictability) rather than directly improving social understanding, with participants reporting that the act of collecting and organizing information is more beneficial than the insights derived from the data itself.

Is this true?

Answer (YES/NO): NO